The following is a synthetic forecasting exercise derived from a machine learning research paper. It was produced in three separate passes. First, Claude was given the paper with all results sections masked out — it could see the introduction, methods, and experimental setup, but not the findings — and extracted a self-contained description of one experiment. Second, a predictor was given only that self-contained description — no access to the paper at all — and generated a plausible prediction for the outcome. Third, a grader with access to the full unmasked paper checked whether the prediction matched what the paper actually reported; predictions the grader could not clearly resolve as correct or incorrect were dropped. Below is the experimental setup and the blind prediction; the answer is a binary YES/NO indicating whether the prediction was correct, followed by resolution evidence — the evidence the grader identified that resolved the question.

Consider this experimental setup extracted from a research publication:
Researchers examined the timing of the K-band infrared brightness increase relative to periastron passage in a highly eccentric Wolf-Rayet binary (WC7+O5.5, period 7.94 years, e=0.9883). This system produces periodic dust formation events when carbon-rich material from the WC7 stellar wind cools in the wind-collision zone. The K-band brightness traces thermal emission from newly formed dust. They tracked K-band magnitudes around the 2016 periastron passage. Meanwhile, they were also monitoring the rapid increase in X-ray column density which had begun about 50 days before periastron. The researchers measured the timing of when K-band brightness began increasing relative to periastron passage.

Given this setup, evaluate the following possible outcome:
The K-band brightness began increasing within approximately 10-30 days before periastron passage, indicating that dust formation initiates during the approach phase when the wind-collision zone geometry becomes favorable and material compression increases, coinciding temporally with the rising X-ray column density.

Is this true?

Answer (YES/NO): NO